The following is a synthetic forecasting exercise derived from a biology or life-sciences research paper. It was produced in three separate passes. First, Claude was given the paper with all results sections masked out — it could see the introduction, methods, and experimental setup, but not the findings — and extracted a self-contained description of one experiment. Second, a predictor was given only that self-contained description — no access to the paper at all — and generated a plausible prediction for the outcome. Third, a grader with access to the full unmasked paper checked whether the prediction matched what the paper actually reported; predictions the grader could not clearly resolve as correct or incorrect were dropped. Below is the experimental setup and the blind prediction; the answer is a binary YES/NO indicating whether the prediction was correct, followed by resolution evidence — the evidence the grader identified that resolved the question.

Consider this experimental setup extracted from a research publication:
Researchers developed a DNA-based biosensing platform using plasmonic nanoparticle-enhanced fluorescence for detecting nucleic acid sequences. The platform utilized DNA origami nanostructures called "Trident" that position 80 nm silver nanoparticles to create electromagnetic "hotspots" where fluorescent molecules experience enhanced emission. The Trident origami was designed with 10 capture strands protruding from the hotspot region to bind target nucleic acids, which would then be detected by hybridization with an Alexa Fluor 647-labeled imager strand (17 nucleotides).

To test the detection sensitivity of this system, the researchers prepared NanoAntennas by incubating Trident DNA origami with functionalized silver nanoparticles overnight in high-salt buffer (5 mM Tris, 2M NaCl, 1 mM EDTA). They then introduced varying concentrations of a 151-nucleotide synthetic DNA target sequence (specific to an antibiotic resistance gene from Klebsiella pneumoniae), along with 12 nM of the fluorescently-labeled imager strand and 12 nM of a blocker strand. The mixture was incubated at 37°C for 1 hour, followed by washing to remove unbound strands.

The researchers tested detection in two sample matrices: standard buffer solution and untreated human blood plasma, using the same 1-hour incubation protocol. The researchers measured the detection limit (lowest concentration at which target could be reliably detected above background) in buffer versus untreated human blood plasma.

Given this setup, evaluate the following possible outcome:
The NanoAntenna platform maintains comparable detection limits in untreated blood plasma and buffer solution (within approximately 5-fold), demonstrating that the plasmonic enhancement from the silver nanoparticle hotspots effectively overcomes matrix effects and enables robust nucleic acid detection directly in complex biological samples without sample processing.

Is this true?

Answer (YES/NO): NO